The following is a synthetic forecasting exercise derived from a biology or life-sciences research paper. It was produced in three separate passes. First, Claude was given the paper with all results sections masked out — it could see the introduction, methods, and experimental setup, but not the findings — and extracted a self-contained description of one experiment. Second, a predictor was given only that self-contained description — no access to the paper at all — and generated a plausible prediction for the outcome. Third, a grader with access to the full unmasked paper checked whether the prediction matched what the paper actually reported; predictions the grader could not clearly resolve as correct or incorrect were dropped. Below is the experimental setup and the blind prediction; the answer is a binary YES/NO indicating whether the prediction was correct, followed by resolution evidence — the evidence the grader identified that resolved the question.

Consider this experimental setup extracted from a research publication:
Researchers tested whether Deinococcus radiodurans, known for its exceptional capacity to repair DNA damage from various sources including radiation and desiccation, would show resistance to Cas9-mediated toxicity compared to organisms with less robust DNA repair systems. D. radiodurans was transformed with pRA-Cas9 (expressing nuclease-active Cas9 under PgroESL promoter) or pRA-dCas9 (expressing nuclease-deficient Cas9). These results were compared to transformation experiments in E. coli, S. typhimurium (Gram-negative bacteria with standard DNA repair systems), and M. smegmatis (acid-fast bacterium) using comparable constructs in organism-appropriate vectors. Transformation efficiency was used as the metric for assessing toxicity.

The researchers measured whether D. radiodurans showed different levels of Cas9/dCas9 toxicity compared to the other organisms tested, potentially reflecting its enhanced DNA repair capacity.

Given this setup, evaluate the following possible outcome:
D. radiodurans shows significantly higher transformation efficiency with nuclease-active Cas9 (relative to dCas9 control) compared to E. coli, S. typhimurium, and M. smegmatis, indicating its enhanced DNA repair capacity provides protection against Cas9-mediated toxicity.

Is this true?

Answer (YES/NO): NO